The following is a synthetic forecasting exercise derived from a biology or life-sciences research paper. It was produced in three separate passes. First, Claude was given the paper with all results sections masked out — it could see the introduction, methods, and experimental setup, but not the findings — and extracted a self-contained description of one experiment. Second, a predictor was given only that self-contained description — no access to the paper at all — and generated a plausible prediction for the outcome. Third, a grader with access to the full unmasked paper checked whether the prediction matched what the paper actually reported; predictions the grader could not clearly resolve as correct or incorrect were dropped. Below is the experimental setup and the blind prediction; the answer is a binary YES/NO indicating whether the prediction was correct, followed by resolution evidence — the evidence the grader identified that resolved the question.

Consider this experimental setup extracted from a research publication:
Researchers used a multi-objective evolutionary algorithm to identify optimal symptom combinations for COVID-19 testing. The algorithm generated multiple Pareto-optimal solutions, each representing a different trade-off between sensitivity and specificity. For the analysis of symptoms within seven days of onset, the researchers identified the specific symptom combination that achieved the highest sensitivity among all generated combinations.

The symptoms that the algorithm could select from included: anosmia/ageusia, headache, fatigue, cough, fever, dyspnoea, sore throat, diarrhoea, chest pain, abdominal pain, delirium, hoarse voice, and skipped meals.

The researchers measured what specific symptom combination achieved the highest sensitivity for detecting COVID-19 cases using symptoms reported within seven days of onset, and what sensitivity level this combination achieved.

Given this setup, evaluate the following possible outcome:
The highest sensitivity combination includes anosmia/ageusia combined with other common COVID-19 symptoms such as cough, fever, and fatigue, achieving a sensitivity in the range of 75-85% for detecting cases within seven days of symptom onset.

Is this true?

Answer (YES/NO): NO